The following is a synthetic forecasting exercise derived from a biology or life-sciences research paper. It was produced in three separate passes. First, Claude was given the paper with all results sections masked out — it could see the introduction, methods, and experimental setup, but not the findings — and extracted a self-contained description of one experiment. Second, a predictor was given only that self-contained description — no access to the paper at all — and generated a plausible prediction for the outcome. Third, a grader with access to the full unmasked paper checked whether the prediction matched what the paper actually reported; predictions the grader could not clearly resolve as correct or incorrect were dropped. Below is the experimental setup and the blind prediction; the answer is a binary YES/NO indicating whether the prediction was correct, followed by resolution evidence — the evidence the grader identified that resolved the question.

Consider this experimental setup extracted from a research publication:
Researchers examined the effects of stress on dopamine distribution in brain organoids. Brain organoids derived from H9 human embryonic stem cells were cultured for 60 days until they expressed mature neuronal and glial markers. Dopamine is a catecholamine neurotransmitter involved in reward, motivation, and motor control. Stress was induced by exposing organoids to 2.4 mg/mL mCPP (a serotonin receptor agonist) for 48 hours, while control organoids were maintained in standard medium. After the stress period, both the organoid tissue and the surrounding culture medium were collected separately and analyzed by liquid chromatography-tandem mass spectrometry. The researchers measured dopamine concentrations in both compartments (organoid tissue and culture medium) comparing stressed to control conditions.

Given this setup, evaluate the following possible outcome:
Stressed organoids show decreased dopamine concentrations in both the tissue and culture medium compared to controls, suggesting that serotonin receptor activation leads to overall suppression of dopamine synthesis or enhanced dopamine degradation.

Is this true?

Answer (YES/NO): NO